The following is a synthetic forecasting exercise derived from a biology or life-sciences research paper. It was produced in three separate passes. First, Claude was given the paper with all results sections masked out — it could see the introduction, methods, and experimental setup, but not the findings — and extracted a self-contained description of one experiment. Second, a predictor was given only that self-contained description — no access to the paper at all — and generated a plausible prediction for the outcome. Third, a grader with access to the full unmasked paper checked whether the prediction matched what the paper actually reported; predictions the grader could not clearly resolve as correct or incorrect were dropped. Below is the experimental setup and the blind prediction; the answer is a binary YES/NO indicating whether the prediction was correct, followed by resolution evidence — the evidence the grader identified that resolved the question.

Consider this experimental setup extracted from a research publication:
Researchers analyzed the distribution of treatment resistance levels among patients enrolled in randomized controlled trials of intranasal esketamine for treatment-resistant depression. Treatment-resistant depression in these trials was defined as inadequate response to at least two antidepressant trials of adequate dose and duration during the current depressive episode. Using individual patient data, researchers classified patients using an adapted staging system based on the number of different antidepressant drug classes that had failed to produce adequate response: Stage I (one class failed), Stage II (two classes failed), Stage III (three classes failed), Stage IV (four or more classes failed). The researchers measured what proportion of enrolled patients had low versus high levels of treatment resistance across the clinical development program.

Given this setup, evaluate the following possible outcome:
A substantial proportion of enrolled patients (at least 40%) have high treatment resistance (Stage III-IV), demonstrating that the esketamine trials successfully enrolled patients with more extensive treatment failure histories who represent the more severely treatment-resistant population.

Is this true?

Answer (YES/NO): NO